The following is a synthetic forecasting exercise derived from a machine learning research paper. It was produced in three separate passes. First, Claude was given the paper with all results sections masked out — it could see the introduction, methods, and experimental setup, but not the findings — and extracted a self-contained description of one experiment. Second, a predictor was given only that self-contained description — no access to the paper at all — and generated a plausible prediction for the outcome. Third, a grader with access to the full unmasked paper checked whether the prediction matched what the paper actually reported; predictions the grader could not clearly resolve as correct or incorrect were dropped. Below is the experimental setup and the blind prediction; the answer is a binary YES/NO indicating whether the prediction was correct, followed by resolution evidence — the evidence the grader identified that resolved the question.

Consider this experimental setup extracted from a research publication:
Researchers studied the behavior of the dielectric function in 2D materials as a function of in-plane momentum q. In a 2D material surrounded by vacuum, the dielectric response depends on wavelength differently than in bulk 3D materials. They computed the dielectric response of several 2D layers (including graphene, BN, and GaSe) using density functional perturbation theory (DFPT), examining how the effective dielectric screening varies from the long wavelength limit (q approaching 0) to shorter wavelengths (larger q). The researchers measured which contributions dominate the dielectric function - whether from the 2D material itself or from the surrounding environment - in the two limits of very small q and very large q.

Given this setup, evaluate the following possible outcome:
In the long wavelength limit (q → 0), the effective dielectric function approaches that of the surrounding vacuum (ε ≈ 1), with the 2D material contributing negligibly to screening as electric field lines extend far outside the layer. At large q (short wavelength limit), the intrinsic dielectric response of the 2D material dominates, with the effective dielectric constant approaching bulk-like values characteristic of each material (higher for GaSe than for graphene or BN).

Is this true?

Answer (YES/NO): YES